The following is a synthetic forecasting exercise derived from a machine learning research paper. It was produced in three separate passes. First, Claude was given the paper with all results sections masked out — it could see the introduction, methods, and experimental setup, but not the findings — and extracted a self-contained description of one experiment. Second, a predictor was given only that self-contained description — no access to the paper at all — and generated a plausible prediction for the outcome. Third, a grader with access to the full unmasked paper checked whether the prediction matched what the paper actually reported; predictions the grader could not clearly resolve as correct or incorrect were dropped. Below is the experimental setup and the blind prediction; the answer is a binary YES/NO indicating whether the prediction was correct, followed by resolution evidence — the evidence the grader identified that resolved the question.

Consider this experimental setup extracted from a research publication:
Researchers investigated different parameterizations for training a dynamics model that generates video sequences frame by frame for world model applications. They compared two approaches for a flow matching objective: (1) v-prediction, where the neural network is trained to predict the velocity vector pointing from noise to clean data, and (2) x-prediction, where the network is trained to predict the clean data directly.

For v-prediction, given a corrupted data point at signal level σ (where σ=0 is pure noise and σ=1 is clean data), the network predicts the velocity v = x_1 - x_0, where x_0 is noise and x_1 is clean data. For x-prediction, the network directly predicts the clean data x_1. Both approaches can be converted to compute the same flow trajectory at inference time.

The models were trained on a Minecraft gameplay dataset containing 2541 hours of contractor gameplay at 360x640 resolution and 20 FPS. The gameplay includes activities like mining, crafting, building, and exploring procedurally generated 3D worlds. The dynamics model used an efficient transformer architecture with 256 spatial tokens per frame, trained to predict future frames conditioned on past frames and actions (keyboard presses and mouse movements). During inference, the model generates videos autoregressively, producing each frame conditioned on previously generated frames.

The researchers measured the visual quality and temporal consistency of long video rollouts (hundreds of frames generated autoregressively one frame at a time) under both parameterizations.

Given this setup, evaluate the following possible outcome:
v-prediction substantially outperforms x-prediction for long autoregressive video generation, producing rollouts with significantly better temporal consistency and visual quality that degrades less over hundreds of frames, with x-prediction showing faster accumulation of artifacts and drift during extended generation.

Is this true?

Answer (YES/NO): NO